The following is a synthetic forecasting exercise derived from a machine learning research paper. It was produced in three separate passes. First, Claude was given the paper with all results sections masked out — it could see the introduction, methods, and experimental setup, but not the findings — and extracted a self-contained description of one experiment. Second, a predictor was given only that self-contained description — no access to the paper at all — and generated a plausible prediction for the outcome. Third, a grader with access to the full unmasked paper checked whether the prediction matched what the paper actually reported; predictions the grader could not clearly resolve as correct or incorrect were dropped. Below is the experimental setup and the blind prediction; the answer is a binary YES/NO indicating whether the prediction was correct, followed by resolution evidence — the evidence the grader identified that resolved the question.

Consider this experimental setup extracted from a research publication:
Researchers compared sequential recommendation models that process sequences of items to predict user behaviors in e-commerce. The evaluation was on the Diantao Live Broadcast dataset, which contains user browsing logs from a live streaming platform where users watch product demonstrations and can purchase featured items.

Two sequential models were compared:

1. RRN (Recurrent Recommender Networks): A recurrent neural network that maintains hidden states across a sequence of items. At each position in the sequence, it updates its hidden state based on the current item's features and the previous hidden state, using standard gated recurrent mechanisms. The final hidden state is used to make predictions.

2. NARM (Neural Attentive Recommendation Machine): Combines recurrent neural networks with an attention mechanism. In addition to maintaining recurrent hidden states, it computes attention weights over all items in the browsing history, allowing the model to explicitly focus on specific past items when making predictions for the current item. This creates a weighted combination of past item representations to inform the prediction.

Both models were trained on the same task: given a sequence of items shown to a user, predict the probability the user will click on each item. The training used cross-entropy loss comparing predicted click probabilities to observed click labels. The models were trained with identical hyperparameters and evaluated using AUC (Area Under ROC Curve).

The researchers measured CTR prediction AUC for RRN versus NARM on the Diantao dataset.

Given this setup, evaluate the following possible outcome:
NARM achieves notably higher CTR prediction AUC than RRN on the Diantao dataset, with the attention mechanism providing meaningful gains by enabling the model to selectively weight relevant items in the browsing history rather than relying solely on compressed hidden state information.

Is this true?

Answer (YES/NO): YES